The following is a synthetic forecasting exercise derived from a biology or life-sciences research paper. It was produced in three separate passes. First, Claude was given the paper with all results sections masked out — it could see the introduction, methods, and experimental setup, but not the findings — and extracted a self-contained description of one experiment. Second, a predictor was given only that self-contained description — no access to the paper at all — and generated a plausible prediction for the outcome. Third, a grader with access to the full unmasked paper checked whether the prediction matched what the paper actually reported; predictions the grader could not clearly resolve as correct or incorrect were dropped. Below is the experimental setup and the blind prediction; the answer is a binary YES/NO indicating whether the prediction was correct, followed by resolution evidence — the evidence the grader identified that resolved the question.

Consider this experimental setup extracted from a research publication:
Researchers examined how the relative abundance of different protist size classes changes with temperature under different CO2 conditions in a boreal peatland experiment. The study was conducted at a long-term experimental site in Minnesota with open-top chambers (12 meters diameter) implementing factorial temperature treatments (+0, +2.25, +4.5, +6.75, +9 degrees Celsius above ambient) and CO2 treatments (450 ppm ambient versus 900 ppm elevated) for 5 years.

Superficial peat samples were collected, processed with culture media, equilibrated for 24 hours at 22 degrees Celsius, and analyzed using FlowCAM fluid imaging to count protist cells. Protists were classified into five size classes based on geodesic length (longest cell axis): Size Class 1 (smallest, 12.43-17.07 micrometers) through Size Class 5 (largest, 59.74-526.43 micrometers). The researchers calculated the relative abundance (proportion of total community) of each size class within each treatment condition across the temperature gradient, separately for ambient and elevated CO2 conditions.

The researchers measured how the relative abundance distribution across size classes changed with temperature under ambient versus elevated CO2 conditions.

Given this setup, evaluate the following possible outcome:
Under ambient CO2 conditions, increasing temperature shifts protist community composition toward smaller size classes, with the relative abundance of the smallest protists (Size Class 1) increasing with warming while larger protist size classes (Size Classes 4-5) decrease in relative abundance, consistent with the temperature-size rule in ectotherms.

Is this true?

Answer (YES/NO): NO